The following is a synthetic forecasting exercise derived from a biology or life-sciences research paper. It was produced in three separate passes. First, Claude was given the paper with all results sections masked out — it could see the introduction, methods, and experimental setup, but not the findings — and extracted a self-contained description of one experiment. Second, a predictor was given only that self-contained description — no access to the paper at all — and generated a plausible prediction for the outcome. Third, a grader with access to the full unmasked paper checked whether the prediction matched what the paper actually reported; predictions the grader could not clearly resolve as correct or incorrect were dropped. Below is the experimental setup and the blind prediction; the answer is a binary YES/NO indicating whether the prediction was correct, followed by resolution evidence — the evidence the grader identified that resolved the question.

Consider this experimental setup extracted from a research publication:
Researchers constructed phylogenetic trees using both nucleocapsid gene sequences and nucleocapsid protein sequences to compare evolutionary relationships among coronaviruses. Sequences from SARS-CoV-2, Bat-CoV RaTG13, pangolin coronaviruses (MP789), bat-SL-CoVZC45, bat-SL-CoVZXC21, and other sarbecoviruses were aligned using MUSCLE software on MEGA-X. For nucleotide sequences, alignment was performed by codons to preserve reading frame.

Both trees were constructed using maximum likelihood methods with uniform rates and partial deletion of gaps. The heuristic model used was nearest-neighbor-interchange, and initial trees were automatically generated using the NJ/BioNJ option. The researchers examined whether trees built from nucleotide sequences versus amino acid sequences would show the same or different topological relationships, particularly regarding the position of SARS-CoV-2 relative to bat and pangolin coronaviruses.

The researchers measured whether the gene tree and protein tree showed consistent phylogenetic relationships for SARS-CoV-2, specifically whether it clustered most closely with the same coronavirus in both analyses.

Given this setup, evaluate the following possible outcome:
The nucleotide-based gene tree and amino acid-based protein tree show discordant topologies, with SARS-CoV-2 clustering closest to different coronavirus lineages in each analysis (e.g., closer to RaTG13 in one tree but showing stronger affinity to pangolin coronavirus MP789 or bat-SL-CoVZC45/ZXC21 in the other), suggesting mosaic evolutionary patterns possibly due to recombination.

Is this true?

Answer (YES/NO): NO